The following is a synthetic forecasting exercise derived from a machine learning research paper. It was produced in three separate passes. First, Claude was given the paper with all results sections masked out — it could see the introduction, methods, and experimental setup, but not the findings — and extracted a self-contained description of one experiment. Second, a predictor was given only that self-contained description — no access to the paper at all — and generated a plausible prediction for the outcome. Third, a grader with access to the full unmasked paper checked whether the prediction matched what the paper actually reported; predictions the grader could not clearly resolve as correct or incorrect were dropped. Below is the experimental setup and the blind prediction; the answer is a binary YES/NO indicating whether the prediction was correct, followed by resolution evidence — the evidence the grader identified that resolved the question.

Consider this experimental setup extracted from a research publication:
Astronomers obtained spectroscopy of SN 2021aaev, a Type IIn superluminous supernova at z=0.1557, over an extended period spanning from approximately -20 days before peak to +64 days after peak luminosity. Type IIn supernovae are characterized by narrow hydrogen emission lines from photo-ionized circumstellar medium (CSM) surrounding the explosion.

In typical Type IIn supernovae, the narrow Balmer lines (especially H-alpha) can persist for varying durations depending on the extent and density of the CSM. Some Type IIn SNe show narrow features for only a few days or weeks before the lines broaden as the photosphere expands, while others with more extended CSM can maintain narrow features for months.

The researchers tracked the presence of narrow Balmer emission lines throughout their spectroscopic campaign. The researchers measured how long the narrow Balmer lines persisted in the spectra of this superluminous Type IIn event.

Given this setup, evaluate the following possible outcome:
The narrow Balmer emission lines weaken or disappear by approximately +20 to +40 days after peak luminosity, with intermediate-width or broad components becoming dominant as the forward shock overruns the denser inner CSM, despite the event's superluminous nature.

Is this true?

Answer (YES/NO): NO